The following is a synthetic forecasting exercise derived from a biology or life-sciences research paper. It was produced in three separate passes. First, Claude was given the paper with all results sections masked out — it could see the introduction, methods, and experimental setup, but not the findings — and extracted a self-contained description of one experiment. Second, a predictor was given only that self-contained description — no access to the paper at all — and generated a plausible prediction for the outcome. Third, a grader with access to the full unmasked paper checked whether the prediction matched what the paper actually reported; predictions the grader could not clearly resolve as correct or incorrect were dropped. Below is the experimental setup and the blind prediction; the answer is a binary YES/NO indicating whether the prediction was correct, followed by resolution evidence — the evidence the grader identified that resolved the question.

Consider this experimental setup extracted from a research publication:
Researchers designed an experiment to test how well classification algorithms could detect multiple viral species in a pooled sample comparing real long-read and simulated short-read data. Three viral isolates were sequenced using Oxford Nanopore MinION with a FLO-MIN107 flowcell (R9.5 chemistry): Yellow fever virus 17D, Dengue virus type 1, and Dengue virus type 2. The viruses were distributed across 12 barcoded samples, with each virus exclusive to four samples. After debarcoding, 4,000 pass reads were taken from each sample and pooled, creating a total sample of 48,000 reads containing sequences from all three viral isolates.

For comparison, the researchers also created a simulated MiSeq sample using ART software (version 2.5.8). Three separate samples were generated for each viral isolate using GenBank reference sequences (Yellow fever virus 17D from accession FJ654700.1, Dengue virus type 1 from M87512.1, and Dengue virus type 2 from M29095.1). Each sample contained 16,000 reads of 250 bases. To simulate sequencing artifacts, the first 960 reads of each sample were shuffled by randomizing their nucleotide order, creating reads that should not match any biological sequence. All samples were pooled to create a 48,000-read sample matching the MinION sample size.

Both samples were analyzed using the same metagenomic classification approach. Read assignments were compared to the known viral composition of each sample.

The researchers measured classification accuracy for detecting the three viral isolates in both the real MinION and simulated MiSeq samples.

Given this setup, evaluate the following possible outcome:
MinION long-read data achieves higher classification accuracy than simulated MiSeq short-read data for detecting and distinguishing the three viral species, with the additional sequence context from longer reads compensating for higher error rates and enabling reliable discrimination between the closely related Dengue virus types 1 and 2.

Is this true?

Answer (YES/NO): NO